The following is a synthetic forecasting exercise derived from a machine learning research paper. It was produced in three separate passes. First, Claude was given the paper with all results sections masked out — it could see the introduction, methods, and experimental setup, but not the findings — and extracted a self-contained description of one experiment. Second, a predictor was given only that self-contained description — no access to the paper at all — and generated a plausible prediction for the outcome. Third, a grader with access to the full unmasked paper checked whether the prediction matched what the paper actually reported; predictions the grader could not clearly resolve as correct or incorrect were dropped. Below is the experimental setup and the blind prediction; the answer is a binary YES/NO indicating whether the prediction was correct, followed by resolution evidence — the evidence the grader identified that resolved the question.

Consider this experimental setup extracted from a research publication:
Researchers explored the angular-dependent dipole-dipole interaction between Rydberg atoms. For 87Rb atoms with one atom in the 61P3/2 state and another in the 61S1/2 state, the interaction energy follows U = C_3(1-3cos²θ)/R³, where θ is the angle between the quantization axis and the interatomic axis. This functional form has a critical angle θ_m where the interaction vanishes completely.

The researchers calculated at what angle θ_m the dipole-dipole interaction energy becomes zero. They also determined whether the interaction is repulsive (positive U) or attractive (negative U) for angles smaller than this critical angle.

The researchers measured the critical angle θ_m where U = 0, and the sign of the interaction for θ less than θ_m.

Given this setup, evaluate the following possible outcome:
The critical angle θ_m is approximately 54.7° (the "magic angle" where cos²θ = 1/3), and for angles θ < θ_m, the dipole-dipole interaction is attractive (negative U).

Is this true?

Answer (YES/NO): YES